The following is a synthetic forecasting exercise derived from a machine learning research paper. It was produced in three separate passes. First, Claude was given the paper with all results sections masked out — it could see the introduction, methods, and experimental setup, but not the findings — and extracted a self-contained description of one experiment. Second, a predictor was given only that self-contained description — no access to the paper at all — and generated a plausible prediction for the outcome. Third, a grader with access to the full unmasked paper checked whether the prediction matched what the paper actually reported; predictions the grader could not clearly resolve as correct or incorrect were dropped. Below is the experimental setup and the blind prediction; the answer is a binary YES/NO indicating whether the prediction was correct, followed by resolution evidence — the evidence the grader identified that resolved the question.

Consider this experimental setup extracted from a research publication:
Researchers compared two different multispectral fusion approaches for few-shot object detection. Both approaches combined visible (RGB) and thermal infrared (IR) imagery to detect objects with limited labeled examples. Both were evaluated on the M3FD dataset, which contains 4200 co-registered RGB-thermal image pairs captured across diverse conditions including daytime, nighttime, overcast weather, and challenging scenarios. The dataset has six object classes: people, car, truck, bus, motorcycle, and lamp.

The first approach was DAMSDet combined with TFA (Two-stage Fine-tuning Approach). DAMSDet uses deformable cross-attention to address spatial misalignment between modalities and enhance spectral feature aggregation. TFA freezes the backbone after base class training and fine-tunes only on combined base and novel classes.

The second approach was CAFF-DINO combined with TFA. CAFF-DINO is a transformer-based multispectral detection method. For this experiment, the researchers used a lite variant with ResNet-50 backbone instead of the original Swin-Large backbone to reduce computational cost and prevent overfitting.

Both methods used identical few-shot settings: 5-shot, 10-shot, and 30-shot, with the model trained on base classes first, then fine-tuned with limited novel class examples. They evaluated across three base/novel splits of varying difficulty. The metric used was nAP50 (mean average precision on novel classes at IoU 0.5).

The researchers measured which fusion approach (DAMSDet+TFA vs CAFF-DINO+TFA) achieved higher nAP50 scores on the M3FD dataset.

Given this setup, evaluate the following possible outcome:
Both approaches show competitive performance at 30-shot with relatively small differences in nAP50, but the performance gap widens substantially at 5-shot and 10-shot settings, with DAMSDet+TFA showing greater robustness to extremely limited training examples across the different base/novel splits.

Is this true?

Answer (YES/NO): NO